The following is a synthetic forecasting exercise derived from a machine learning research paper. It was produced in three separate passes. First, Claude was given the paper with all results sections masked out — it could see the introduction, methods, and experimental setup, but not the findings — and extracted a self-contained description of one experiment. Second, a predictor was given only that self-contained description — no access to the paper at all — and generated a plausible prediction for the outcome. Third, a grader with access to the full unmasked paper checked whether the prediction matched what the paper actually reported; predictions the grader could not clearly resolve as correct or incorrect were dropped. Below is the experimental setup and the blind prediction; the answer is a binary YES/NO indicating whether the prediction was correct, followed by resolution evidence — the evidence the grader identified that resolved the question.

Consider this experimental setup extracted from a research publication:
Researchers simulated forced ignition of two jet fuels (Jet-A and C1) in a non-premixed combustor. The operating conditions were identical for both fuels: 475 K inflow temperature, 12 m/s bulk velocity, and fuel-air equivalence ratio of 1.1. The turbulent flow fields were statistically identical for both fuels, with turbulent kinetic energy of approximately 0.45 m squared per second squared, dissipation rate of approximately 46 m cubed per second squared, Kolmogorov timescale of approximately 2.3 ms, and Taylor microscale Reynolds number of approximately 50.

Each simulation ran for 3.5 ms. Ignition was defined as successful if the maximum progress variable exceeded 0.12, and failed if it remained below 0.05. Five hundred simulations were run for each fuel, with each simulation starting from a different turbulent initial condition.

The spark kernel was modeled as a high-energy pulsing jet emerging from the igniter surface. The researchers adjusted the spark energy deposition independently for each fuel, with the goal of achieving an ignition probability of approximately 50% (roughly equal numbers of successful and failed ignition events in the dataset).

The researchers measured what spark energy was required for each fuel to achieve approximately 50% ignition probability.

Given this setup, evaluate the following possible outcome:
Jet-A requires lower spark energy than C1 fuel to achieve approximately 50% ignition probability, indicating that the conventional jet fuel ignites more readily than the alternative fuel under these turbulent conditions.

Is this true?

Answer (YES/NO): YES